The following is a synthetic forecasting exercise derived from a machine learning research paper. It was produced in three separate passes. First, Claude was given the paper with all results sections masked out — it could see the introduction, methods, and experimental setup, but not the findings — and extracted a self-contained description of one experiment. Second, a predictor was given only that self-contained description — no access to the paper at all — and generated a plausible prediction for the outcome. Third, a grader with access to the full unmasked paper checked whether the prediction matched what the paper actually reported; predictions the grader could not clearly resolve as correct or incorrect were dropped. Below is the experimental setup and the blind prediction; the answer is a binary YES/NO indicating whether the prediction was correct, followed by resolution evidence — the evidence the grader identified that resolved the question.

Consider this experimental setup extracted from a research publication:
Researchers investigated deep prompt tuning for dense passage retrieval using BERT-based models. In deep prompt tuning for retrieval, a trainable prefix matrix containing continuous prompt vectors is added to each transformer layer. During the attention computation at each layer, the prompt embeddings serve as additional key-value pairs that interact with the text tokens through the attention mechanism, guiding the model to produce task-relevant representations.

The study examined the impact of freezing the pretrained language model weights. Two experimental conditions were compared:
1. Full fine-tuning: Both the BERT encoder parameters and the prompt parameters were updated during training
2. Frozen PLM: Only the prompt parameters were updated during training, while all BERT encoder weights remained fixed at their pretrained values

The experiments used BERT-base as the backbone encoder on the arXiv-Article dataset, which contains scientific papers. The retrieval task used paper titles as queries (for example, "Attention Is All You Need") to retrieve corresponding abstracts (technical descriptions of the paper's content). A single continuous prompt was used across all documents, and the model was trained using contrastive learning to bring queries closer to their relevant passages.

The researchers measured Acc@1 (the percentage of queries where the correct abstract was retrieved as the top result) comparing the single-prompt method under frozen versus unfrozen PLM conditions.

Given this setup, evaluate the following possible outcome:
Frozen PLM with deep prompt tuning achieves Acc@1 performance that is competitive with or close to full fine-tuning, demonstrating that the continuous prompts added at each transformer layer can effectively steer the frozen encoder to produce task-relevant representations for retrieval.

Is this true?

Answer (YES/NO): YES